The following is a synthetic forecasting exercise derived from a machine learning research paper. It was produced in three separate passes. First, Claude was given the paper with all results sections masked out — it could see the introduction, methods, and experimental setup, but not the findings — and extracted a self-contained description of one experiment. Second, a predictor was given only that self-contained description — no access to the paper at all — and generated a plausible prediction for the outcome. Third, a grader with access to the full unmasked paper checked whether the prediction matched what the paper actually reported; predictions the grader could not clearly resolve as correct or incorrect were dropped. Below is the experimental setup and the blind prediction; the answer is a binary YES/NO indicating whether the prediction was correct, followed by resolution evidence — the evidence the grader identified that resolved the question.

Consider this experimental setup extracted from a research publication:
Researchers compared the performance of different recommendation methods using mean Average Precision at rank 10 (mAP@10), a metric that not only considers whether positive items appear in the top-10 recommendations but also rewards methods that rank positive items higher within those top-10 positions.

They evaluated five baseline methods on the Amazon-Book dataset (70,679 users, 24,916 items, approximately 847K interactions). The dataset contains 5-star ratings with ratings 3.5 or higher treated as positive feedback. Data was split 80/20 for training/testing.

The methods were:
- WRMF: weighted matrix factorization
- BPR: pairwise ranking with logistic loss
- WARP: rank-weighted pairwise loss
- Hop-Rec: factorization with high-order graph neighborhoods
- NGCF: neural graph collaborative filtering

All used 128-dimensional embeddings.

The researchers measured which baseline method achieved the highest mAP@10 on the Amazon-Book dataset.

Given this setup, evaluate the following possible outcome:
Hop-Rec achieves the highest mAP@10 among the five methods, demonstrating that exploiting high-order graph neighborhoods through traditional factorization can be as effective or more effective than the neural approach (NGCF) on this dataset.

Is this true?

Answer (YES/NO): YES